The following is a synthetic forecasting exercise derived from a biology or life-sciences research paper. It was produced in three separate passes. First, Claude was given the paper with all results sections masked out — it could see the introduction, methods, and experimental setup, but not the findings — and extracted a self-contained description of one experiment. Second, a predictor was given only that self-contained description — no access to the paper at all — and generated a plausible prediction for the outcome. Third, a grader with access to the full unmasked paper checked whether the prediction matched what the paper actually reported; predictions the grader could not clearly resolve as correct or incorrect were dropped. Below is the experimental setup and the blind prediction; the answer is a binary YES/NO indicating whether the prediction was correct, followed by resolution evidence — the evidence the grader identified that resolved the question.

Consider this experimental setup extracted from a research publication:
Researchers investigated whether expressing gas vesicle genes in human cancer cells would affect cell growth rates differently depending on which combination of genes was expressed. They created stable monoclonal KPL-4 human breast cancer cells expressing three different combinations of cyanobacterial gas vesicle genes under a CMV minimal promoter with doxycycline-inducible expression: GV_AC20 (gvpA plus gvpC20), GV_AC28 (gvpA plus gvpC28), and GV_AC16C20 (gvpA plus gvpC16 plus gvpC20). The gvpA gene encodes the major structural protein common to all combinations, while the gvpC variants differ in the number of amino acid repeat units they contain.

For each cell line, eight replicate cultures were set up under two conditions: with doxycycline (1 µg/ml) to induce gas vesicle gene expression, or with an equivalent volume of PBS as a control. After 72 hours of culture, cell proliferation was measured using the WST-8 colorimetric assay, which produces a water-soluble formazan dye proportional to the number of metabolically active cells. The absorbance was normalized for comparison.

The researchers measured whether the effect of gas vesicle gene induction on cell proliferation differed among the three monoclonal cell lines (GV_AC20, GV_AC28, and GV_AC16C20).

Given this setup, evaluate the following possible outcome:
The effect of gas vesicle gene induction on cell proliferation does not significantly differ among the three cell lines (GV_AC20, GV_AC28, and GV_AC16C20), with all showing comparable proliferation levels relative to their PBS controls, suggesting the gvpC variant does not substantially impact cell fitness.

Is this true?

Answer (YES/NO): NO